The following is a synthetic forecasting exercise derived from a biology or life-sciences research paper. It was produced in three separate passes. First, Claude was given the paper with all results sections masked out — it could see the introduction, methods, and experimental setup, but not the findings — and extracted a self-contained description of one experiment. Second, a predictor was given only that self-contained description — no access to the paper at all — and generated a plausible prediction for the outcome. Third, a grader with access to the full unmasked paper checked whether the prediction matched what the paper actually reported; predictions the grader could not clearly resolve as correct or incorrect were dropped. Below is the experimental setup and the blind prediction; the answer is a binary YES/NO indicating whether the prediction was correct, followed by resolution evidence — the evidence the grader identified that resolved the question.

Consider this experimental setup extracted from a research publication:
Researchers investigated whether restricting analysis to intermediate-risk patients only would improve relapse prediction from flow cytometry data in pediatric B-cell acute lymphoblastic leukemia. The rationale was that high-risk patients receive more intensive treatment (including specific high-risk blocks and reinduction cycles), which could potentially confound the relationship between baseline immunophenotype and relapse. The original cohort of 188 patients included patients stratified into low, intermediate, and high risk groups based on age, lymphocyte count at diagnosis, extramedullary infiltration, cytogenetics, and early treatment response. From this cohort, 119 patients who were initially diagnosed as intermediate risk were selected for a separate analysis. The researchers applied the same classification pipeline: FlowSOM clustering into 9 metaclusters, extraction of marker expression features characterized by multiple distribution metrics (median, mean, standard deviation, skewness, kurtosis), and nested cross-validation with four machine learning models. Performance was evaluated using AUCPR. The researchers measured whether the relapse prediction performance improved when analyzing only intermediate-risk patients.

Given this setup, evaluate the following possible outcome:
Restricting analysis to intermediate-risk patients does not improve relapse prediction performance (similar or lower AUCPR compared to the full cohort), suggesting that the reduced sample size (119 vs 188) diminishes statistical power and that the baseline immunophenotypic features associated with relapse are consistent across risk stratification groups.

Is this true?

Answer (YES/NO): YES